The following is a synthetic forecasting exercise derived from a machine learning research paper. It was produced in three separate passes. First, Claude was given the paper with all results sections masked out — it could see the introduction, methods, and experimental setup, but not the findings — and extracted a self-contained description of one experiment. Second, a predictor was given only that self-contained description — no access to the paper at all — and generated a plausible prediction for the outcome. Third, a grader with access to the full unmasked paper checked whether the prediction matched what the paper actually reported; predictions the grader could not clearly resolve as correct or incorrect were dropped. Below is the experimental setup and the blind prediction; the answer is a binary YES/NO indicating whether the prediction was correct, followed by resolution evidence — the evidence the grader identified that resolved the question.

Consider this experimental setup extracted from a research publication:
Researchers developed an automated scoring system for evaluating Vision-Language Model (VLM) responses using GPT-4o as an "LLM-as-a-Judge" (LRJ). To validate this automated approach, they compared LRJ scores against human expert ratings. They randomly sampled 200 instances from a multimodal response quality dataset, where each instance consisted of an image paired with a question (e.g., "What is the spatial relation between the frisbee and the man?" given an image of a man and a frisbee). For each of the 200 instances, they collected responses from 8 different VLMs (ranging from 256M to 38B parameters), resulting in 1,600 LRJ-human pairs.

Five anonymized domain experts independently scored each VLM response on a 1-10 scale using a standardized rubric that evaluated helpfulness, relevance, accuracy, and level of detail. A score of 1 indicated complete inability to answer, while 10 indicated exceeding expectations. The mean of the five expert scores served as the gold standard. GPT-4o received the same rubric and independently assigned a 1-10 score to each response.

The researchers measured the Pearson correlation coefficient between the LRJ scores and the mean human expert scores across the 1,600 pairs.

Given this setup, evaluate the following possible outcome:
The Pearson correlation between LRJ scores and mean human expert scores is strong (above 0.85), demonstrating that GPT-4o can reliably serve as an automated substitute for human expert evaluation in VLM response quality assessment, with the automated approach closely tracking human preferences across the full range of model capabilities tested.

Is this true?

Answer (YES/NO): YES